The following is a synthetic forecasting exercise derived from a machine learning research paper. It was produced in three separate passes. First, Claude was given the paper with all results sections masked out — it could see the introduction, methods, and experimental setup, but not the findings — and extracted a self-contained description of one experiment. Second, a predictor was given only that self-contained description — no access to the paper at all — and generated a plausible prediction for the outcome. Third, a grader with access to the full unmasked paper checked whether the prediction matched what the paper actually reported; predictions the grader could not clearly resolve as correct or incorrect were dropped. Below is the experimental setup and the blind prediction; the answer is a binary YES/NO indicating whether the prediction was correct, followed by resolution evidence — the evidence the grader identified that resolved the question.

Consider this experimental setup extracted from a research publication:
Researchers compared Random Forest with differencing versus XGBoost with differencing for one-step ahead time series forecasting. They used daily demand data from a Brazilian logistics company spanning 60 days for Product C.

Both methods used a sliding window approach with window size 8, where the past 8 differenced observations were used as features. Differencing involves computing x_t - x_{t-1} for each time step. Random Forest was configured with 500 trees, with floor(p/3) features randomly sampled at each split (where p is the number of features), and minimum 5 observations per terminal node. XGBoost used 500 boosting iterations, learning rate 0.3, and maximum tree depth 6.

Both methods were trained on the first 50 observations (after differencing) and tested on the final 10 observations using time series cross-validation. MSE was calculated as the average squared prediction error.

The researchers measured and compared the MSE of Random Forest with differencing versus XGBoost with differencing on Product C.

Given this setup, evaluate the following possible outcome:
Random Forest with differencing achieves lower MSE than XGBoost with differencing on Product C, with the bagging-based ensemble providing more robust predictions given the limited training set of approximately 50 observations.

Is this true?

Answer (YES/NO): YES